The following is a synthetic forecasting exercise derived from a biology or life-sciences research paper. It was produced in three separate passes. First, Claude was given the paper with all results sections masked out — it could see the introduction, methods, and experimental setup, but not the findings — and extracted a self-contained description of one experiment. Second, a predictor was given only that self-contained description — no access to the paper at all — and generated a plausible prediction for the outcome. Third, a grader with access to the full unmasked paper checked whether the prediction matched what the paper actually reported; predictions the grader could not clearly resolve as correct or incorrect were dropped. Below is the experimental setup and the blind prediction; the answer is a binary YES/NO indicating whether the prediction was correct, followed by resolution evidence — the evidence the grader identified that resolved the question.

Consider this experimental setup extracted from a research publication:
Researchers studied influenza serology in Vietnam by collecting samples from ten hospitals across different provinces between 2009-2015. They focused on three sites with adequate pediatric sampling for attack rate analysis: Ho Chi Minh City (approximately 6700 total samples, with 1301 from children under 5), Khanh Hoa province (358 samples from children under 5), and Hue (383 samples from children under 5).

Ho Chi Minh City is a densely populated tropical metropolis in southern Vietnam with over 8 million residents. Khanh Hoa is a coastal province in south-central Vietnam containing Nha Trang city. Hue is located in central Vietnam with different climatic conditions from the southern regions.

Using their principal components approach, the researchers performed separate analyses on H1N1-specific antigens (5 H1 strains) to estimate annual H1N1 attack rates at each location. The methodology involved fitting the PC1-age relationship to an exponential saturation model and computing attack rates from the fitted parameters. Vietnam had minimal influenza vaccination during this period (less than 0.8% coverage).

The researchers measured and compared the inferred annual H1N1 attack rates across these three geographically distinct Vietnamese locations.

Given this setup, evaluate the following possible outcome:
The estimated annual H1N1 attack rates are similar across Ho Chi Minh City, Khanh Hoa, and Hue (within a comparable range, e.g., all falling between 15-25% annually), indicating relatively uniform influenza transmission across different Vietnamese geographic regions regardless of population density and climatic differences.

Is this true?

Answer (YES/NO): NO